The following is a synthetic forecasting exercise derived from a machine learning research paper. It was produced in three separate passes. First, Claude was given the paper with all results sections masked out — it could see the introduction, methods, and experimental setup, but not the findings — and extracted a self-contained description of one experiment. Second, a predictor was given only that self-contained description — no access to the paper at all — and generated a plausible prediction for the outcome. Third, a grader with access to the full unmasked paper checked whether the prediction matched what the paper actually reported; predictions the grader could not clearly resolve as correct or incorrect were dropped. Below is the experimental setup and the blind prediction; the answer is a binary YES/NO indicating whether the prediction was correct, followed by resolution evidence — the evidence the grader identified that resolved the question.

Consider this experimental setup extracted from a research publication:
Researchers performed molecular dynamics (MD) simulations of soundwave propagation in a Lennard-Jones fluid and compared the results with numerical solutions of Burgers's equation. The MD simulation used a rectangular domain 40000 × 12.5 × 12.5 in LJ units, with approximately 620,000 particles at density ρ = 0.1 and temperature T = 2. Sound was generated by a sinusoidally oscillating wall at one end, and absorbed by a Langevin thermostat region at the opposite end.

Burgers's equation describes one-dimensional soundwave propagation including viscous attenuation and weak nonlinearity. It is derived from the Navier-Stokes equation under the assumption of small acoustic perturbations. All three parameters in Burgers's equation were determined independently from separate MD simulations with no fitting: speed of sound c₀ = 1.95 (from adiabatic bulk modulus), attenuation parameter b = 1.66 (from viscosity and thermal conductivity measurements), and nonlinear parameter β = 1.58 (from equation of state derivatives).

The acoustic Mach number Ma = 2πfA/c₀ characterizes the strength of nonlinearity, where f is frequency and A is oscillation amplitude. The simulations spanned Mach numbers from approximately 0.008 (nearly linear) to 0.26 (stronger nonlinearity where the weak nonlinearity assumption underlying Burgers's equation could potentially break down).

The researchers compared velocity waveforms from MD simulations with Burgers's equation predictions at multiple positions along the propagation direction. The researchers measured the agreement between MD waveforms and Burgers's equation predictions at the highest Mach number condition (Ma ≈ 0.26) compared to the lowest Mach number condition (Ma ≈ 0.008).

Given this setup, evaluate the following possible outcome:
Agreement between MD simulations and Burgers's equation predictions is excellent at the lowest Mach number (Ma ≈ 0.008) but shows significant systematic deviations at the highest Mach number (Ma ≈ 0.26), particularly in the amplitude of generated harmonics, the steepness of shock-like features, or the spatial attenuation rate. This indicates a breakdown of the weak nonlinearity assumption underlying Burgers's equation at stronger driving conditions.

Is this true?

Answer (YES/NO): YES